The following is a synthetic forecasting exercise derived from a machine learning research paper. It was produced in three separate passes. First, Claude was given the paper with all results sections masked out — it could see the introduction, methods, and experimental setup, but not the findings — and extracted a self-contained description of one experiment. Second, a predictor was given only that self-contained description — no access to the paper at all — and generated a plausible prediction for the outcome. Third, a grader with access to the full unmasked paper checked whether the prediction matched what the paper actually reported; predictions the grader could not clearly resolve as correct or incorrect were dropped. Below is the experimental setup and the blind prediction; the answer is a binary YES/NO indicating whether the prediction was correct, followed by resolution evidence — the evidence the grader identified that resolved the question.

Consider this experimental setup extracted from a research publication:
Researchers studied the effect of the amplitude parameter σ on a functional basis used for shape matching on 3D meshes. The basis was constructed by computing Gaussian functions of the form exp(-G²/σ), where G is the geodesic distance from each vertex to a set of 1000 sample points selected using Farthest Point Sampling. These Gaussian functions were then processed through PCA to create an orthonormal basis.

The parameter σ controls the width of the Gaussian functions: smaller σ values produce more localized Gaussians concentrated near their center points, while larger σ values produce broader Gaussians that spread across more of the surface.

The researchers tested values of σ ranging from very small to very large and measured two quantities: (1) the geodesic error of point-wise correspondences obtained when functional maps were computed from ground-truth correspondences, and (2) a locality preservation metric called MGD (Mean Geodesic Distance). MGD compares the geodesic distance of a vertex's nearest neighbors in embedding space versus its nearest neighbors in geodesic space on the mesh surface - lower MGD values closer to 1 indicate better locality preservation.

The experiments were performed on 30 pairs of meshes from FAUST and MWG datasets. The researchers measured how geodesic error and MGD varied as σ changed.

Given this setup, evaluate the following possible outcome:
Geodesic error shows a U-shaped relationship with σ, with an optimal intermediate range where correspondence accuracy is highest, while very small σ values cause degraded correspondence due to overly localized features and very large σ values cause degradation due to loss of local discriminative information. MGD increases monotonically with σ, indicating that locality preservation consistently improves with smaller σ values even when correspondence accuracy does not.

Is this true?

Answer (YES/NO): NO